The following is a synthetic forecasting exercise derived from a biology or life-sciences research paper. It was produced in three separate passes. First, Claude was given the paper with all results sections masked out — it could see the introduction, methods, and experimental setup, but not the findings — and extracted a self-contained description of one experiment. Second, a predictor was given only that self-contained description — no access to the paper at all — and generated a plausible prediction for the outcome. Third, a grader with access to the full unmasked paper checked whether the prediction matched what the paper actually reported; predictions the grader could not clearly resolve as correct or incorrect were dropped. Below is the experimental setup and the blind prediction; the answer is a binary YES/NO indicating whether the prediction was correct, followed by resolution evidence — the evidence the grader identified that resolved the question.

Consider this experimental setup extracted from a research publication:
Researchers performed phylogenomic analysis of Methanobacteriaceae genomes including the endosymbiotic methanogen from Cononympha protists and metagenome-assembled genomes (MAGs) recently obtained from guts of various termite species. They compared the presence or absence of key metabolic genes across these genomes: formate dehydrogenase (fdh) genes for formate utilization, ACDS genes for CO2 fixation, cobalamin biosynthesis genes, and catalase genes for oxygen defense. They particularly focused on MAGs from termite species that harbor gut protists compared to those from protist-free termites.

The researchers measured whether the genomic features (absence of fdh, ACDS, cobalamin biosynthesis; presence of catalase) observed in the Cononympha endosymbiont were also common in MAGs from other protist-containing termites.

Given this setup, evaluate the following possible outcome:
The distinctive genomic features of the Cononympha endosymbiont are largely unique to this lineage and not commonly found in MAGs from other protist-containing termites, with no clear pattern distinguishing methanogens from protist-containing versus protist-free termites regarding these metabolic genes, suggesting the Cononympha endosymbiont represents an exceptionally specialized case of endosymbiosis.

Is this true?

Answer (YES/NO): NO